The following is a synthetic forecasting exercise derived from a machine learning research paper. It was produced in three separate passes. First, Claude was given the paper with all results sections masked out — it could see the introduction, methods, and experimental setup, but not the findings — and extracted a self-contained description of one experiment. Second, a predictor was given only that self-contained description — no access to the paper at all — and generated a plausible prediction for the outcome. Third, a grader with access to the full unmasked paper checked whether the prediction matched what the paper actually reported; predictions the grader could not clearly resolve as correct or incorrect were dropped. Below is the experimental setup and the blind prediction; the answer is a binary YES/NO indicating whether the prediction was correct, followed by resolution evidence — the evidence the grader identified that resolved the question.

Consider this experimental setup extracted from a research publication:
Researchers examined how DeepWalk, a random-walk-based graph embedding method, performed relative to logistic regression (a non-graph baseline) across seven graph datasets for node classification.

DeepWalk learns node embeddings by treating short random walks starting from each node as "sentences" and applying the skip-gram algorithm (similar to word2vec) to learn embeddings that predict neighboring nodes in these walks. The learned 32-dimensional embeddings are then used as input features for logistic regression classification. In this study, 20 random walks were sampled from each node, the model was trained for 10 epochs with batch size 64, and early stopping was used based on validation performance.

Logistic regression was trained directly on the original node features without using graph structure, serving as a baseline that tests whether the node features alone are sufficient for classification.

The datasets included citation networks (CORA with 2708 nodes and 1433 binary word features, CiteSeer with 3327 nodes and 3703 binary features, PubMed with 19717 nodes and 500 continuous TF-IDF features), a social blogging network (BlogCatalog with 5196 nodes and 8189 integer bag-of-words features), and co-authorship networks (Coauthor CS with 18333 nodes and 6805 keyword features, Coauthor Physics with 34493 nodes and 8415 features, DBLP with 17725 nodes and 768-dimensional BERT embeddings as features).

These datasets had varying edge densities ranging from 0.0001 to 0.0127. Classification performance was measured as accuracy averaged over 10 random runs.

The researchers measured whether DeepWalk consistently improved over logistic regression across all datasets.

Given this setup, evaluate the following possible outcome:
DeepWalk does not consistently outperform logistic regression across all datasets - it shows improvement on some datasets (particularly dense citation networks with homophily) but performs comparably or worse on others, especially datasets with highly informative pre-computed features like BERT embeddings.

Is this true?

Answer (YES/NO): NO